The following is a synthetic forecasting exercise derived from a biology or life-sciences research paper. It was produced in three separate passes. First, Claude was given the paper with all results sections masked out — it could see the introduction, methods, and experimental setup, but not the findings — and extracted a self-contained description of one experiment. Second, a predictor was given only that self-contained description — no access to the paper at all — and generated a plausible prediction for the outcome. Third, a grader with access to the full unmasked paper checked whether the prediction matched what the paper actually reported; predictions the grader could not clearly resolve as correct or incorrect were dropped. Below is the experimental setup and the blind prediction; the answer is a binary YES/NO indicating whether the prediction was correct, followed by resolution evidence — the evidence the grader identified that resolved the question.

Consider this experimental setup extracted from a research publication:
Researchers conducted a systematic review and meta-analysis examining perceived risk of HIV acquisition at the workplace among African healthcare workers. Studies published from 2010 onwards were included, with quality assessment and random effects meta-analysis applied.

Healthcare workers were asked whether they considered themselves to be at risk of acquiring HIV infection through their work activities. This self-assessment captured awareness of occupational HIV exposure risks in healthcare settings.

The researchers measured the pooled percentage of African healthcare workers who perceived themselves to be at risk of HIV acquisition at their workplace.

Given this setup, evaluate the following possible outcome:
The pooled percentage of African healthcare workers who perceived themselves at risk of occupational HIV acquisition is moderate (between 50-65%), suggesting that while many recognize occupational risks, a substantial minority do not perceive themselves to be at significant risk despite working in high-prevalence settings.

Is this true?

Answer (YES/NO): NO